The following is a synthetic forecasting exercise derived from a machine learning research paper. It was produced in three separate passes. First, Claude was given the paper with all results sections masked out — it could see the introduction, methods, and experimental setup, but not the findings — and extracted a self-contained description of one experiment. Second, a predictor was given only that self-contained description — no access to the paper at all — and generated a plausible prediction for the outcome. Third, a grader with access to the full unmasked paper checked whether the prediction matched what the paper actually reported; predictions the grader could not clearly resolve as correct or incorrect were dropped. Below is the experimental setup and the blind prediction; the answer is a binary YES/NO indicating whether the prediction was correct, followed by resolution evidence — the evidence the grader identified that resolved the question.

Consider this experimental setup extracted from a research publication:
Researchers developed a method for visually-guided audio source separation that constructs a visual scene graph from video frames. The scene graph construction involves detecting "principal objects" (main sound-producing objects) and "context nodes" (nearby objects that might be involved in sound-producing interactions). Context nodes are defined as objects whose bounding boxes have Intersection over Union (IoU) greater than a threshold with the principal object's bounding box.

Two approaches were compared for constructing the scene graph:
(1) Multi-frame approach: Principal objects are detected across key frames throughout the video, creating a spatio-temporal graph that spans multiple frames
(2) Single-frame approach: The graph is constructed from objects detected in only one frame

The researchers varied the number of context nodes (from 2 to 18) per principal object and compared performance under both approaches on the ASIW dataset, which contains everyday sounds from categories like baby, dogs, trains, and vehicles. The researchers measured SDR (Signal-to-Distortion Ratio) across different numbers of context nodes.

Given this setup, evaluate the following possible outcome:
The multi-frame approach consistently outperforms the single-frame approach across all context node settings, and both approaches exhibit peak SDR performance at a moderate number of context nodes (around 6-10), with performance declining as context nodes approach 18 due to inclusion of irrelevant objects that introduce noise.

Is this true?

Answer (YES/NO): NO